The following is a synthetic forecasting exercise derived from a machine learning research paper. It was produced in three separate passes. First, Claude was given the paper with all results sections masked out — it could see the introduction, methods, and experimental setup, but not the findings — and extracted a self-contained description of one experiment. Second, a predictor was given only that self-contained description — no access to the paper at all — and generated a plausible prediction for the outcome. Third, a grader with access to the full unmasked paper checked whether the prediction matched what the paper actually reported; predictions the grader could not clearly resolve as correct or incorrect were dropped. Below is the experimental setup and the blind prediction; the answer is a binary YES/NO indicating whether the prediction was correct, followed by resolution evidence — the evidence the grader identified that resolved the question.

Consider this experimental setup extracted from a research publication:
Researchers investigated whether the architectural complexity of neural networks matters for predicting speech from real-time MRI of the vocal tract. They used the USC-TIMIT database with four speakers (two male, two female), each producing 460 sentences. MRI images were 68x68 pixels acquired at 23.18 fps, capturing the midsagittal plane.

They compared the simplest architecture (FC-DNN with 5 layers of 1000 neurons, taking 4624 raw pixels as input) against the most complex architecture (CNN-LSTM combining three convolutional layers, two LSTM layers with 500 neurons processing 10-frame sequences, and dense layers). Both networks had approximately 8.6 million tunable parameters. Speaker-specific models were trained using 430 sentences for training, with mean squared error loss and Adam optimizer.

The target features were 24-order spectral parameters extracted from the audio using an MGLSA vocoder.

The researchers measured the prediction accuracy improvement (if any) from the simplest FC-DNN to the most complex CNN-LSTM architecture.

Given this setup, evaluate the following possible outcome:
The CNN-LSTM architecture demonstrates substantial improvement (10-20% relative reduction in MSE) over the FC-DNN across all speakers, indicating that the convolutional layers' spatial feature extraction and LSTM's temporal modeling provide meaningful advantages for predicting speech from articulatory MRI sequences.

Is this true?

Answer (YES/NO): NO